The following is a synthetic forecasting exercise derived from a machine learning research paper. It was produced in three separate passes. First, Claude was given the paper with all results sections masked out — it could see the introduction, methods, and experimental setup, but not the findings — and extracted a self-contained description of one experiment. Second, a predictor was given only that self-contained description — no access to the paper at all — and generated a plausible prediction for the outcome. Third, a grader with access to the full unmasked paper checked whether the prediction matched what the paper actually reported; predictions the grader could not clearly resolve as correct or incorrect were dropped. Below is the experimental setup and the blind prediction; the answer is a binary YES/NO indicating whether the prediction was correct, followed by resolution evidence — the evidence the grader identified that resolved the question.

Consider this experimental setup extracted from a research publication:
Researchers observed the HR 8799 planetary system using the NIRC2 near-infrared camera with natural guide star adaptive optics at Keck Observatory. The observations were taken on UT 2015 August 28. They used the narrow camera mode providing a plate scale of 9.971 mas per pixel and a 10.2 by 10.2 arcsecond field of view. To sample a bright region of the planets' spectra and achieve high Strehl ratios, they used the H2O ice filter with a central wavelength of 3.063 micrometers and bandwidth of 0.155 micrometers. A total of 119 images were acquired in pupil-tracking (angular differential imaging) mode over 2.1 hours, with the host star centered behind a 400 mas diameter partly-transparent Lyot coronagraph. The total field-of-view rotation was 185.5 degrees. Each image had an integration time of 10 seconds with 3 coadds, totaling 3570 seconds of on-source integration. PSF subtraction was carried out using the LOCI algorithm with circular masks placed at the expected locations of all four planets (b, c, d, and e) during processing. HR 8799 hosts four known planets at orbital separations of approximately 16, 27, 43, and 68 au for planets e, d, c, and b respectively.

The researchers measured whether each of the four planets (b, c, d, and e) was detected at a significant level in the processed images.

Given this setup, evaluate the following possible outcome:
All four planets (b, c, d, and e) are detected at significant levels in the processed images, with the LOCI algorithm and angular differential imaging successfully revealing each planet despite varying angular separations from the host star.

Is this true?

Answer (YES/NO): NO